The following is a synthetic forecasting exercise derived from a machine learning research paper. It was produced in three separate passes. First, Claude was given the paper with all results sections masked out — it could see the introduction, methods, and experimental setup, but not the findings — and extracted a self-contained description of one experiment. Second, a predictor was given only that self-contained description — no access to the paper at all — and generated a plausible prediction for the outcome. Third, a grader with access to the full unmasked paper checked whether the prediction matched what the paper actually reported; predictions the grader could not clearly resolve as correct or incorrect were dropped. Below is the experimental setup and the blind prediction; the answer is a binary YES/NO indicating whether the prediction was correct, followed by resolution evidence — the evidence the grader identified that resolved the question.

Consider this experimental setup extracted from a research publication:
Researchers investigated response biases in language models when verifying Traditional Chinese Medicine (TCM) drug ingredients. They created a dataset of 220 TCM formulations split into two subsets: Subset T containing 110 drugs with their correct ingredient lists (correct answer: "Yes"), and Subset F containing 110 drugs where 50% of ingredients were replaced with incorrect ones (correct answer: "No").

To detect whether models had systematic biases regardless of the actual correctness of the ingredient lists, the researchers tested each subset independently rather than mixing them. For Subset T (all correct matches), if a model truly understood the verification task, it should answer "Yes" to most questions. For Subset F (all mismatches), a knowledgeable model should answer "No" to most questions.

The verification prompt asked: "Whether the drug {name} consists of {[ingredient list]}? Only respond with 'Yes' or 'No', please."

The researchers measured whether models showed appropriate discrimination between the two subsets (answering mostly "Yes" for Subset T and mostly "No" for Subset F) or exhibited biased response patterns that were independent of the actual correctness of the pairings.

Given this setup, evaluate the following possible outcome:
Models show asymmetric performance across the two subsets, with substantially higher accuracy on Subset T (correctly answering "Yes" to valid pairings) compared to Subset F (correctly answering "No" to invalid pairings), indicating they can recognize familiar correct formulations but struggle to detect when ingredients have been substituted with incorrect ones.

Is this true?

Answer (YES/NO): NO